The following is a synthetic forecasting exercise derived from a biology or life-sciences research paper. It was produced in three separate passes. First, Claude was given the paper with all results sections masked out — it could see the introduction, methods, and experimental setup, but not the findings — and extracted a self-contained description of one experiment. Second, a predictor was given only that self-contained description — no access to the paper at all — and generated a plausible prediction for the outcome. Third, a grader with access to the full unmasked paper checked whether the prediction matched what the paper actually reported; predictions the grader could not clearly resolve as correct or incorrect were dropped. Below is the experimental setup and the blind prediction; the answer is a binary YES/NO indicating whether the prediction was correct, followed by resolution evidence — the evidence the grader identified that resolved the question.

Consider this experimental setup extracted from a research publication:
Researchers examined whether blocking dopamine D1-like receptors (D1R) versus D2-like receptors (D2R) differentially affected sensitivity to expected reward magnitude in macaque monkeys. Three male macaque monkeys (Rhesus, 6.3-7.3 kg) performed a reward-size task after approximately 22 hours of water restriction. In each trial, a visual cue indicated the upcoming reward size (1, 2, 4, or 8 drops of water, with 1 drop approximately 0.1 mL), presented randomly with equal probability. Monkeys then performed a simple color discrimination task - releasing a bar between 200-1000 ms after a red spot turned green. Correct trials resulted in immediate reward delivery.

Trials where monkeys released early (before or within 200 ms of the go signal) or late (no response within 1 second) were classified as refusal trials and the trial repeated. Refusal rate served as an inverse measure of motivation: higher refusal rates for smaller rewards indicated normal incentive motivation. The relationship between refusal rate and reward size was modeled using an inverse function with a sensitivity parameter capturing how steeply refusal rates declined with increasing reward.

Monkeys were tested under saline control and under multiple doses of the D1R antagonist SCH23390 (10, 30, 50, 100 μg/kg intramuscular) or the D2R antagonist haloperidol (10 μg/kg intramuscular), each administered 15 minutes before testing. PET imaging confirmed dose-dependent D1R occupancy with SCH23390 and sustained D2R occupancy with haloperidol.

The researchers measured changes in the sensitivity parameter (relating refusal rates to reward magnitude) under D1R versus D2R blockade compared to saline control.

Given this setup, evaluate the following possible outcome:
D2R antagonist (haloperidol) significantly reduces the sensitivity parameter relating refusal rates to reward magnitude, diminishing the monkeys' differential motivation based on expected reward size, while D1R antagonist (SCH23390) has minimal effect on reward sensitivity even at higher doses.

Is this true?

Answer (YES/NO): NO